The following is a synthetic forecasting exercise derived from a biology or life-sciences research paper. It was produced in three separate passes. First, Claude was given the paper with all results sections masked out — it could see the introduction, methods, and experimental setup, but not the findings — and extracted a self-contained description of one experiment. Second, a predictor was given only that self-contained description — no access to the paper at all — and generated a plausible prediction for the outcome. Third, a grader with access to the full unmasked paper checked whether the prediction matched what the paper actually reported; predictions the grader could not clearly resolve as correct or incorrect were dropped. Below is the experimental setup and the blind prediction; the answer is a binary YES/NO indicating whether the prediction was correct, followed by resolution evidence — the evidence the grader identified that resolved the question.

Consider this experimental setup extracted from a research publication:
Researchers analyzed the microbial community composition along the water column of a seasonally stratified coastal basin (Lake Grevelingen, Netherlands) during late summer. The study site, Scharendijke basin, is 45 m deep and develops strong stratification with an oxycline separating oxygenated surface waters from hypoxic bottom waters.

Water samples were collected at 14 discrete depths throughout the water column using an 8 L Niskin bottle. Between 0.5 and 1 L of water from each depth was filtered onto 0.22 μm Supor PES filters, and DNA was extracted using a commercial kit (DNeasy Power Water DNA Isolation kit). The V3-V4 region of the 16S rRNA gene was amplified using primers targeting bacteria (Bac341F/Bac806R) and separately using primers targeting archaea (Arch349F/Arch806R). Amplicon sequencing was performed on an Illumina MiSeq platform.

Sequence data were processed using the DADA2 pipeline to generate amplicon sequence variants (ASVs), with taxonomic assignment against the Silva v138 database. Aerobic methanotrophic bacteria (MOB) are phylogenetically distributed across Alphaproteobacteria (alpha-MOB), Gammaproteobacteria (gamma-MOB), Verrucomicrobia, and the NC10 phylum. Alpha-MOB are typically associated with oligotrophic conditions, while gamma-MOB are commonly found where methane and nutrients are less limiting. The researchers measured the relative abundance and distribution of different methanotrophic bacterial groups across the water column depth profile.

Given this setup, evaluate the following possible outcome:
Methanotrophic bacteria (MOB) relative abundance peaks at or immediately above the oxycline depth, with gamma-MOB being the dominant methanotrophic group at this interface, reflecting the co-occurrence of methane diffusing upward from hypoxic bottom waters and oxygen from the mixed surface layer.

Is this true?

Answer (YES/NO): YES